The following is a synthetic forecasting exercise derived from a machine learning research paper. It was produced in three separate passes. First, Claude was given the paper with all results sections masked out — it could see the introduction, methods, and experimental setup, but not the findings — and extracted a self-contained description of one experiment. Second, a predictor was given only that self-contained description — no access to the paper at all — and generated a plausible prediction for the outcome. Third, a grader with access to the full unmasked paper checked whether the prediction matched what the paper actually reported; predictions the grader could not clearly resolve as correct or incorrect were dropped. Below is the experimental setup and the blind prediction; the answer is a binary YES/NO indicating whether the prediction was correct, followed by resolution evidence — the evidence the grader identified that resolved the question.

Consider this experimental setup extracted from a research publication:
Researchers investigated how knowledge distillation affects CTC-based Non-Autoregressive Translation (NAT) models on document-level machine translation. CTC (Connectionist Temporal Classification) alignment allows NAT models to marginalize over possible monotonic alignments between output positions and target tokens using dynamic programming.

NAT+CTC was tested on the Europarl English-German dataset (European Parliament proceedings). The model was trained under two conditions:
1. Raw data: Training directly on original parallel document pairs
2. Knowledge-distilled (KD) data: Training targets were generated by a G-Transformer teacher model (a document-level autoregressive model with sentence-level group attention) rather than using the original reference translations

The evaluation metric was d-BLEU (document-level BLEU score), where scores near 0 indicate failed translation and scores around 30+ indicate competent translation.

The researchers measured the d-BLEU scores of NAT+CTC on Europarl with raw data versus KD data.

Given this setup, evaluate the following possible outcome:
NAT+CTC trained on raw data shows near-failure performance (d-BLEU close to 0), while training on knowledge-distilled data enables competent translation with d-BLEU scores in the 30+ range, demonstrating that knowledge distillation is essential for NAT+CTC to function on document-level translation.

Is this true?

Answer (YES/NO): YES